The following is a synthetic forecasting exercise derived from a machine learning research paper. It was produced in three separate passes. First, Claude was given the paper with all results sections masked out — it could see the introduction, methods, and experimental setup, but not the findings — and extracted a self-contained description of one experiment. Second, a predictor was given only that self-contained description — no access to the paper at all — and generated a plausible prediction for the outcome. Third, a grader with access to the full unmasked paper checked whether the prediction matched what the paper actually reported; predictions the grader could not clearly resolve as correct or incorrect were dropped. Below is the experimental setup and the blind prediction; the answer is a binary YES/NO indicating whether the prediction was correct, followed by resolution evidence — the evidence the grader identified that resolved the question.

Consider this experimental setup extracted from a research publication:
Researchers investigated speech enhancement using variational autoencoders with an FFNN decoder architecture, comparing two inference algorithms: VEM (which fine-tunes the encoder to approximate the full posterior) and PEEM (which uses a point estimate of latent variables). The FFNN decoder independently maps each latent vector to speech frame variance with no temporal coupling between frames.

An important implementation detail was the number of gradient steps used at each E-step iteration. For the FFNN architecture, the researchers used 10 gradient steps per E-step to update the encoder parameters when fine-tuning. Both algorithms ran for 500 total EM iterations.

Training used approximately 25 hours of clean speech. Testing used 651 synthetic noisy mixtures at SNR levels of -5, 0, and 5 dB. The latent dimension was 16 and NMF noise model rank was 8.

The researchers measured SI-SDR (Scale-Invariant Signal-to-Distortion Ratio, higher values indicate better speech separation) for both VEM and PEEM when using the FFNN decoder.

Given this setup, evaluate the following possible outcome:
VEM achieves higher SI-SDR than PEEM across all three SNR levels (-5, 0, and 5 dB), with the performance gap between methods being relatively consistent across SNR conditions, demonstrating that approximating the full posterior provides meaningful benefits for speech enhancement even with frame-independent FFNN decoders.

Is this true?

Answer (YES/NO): NO